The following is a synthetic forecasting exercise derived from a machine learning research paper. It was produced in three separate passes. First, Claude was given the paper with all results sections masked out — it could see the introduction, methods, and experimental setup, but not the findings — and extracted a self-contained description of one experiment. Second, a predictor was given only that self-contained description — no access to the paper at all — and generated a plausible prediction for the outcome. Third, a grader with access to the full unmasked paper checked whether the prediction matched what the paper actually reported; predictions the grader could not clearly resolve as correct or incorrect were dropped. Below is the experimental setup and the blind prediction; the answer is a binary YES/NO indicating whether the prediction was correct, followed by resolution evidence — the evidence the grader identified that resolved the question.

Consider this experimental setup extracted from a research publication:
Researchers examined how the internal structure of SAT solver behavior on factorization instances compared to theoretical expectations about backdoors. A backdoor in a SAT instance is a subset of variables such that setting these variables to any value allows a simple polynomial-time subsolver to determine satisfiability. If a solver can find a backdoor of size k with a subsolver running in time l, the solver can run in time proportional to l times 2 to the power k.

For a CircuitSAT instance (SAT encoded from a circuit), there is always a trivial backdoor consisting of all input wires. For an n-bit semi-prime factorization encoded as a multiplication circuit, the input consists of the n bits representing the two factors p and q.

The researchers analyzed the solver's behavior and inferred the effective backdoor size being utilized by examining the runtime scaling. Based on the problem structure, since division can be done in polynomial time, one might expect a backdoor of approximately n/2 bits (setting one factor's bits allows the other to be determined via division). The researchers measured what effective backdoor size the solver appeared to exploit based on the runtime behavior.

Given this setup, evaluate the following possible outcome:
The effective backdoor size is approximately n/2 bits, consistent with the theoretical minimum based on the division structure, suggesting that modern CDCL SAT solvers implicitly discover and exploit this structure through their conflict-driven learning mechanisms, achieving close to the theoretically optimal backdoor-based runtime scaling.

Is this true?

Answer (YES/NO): YES